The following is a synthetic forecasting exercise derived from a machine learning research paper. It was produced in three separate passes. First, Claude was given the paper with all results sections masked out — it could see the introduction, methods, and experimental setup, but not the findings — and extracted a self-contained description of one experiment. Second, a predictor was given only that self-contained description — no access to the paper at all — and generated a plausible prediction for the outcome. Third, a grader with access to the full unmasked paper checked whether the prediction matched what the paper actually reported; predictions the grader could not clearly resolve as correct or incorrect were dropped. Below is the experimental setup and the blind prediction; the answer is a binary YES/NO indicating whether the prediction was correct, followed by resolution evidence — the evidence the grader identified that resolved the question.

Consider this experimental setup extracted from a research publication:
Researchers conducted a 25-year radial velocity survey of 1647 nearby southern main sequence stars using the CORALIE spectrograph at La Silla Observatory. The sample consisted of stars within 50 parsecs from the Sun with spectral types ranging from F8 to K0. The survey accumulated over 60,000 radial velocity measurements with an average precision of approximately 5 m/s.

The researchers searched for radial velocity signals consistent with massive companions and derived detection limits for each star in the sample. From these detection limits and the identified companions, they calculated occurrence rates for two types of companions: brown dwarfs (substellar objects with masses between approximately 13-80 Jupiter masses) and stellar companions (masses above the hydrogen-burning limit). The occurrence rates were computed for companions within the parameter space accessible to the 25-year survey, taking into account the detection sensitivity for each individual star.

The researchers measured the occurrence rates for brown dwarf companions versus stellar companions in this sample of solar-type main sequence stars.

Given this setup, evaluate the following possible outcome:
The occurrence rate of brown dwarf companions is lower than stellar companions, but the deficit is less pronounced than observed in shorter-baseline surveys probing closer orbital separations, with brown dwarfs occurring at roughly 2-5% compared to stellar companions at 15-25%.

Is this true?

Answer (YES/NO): NO